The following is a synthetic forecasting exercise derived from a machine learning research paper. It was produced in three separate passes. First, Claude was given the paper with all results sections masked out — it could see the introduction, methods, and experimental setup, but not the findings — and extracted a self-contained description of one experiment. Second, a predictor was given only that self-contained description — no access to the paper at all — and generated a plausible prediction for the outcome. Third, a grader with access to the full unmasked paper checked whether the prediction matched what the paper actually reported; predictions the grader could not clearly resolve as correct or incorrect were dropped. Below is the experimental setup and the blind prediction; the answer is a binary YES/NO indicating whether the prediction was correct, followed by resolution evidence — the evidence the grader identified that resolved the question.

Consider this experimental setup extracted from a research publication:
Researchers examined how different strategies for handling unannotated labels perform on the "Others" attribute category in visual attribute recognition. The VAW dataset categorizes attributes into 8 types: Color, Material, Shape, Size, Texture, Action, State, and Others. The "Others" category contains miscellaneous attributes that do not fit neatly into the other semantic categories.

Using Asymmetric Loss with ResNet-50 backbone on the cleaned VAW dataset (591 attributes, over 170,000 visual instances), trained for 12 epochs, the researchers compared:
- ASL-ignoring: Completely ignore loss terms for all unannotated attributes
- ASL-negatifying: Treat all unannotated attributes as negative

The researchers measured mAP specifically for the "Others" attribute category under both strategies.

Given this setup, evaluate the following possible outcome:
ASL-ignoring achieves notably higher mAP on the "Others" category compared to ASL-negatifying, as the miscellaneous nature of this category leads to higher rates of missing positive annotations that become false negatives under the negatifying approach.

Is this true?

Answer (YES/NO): YES